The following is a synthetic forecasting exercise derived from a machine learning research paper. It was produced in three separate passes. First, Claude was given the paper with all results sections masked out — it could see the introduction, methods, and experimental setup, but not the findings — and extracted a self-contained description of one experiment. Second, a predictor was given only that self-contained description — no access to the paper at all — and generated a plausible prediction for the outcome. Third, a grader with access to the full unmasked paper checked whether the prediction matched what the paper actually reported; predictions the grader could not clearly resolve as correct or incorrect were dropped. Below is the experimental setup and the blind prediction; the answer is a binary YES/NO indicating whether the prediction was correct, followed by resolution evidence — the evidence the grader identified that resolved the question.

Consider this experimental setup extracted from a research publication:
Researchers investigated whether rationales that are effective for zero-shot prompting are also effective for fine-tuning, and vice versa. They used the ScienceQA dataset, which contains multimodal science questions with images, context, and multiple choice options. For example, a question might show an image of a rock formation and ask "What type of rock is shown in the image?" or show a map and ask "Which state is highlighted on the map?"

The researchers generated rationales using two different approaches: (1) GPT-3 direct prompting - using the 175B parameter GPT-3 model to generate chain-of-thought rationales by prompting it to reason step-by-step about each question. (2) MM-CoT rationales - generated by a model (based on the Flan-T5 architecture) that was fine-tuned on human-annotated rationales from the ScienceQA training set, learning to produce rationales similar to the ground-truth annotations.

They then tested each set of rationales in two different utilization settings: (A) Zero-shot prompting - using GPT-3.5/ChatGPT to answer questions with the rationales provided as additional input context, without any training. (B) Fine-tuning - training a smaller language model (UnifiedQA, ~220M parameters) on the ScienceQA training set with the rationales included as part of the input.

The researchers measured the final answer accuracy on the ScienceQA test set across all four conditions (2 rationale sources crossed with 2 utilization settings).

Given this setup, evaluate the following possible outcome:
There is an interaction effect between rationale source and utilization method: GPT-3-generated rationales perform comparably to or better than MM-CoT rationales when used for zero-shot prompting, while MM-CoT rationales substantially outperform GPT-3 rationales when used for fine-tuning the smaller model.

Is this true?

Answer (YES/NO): YES